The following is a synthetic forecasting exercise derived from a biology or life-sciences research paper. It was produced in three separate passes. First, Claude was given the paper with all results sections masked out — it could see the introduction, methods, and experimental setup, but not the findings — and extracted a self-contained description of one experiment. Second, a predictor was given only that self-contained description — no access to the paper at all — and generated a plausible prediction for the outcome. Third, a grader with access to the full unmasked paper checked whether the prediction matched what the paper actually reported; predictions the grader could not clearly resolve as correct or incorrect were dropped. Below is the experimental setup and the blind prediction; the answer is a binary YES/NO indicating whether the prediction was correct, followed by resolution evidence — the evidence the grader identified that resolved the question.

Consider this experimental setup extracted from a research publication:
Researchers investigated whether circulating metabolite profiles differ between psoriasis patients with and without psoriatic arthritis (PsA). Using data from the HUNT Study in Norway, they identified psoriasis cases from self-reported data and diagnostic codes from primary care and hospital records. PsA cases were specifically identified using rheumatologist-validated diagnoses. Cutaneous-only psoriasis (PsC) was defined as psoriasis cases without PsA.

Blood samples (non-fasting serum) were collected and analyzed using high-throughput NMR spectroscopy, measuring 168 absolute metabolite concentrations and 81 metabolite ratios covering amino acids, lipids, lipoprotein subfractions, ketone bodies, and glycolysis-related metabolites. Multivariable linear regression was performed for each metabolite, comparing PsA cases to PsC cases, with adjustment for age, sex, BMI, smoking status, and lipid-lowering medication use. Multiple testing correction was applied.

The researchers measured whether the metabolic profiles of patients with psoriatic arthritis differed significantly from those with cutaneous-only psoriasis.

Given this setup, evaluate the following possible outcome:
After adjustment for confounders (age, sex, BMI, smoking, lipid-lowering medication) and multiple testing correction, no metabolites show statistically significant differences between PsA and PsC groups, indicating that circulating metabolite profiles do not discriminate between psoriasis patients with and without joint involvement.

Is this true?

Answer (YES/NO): NO